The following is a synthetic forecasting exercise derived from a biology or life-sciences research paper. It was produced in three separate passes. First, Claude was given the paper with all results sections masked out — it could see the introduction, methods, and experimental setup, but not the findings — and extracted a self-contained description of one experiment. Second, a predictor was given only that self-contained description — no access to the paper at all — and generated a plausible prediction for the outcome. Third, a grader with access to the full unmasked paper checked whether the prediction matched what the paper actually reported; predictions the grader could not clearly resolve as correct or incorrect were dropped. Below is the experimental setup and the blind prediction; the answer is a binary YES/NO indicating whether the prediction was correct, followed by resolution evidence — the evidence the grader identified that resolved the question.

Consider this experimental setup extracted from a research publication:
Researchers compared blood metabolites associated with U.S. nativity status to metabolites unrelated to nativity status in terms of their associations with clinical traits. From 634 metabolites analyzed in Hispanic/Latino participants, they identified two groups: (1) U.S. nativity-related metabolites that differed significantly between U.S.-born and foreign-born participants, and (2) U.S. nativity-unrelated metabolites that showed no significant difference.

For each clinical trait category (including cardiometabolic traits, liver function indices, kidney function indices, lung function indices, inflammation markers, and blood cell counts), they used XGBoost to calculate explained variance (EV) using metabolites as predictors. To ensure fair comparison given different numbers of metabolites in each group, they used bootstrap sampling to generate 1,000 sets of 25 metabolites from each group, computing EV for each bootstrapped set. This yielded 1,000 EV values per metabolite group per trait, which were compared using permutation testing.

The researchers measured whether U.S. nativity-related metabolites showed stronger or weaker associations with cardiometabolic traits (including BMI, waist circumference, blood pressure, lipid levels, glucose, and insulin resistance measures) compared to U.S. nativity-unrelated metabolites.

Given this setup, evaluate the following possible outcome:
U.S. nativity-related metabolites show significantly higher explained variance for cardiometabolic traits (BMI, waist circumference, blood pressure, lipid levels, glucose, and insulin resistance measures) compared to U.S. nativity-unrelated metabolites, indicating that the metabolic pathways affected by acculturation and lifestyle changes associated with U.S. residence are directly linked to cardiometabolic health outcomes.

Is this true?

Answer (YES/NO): YES